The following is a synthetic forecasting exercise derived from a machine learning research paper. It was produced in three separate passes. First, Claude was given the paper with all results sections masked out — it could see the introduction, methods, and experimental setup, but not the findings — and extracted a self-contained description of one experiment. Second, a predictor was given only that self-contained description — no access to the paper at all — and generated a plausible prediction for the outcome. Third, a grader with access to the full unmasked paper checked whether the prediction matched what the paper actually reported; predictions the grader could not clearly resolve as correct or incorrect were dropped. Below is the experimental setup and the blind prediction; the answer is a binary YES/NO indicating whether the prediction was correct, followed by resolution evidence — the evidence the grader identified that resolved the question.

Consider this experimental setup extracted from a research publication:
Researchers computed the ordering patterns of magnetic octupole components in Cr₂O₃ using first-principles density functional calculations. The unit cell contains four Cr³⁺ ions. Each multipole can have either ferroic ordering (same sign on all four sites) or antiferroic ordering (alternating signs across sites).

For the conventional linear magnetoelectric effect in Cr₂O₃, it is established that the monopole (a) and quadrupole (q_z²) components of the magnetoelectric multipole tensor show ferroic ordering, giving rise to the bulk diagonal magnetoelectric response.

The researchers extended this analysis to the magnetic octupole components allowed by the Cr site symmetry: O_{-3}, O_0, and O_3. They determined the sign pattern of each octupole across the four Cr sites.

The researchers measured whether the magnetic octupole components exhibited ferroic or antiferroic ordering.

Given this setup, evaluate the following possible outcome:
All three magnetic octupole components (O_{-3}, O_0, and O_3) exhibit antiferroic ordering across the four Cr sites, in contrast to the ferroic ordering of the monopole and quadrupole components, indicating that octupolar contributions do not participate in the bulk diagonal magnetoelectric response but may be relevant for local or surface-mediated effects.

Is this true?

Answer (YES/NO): YES